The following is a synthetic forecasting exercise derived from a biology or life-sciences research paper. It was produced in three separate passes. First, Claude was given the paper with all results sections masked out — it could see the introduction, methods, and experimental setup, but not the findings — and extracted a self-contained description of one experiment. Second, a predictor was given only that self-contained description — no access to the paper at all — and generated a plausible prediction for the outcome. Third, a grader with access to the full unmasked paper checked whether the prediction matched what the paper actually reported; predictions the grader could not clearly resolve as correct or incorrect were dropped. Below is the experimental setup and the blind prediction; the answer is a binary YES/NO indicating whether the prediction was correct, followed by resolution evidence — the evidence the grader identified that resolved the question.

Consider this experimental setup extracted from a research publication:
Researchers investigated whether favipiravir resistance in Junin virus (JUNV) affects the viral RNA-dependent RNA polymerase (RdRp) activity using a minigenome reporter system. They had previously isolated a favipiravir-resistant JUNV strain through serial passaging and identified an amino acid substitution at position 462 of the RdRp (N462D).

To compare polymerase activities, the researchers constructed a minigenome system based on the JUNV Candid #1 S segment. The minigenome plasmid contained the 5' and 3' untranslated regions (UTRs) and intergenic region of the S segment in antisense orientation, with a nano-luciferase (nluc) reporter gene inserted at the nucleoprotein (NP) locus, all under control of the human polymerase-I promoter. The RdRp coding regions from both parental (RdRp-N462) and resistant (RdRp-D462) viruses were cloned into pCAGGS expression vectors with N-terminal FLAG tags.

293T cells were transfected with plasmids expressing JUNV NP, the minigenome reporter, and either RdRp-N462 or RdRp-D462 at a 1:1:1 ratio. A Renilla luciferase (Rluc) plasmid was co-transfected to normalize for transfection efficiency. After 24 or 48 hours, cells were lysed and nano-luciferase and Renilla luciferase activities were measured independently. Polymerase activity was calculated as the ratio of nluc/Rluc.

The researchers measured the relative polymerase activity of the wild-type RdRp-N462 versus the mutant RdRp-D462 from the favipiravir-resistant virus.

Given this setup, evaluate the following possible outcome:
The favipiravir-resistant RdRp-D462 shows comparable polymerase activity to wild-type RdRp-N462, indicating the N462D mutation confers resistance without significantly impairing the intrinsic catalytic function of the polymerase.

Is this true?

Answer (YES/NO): YES